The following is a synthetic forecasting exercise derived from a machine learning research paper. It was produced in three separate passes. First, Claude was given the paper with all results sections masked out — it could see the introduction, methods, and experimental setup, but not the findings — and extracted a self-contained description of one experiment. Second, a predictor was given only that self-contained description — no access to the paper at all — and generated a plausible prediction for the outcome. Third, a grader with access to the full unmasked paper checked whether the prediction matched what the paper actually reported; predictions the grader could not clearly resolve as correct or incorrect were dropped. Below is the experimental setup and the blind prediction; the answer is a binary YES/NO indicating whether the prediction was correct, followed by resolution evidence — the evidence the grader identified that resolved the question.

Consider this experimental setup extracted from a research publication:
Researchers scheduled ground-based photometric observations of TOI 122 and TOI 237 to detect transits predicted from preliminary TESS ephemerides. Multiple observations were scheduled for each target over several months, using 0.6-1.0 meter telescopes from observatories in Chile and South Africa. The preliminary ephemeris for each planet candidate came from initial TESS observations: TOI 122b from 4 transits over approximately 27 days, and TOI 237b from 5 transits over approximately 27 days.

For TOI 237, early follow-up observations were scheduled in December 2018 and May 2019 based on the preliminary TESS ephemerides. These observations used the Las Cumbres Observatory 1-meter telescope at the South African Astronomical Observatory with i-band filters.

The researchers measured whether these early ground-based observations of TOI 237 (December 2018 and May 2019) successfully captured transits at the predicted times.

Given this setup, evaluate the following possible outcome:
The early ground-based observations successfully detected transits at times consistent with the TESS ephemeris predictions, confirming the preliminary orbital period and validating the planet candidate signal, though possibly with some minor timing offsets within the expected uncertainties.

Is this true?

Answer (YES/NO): NO